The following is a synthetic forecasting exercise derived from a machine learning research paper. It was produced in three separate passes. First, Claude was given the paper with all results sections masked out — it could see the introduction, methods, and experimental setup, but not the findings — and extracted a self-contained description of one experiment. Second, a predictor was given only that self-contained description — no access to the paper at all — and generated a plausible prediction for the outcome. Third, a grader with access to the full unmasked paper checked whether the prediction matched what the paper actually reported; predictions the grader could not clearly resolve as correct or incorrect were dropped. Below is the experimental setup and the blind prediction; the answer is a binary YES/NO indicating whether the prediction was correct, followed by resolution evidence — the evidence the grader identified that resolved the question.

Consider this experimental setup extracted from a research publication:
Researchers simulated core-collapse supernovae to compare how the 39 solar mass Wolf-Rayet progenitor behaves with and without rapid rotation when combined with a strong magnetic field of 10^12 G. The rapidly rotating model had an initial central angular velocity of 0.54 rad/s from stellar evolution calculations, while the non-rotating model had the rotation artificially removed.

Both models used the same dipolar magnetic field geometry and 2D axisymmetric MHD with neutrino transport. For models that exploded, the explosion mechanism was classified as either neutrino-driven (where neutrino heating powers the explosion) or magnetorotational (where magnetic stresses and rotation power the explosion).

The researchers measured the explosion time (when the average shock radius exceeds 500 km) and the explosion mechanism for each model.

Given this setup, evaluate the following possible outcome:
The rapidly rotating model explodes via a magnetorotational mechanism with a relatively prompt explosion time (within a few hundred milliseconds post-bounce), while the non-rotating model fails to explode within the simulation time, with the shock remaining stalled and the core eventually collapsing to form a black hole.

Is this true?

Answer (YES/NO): NO